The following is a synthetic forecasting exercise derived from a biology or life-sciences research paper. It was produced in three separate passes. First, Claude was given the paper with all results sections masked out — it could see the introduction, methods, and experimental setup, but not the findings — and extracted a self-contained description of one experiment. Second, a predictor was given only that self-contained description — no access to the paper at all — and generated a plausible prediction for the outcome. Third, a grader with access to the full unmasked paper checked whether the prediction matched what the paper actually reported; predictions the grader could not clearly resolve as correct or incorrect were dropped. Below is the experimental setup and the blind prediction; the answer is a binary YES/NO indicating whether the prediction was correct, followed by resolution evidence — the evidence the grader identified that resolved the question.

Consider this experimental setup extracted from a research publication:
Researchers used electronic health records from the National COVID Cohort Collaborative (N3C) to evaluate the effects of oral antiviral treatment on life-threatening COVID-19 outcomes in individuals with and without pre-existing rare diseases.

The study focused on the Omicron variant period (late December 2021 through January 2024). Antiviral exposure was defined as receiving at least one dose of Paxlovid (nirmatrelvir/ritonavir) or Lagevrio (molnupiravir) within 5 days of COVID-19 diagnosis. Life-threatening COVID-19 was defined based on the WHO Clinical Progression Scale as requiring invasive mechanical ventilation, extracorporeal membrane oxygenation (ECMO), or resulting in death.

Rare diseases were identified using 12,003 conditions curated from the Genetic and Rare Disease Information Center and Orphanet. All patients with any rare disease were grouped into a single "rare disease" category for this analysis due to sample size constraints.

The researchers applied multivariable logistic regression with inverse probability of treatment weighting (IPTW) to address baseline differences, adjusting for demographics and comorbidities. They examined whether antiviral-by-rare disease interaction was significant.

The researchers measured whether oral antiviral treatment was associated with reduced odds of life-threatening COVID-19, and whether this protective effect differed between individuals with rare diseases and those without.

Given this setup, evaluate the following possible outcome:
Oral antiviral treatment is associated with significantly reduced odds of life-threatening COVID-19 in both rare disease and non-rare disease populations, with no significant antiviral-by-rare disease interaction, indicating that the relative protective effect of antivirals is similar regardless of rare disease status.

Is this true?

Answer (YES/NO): YES